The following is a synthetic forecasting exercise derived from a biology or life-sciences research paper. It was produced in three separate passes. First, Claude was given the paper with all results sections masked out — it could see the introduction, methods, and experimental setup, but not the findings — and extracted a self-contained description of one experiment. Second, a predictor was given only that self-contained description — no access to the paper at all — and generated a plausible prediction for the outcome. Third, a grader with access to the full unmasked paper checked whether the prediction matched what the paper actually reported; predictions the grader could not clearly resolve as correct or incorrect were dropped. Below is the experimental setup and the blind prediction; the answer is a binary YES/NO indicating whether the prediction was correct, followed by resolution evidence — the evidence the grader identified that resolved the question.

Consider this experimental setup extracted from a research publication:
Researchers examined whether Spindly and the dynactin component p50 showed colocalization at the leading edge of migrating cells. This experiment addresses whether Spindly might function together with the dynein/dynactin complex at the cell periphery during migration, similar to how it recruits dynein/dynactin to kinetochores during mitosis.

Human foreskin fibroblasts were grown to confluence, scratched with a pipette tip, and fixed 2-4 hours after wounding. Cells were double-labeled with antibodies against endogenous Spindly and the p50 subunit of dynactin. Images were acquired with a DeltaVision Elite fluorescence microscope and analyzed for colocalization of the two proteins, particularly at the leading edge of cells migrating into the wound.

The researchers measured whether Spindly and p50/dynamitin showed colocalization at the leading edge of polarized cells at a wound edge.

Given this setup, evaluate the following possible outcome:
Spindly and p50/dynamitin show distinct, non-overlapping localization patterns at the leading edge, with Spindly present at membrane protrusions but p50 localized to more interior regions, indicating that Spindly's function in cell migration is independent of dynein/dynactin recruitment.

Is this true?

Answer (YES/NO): NO